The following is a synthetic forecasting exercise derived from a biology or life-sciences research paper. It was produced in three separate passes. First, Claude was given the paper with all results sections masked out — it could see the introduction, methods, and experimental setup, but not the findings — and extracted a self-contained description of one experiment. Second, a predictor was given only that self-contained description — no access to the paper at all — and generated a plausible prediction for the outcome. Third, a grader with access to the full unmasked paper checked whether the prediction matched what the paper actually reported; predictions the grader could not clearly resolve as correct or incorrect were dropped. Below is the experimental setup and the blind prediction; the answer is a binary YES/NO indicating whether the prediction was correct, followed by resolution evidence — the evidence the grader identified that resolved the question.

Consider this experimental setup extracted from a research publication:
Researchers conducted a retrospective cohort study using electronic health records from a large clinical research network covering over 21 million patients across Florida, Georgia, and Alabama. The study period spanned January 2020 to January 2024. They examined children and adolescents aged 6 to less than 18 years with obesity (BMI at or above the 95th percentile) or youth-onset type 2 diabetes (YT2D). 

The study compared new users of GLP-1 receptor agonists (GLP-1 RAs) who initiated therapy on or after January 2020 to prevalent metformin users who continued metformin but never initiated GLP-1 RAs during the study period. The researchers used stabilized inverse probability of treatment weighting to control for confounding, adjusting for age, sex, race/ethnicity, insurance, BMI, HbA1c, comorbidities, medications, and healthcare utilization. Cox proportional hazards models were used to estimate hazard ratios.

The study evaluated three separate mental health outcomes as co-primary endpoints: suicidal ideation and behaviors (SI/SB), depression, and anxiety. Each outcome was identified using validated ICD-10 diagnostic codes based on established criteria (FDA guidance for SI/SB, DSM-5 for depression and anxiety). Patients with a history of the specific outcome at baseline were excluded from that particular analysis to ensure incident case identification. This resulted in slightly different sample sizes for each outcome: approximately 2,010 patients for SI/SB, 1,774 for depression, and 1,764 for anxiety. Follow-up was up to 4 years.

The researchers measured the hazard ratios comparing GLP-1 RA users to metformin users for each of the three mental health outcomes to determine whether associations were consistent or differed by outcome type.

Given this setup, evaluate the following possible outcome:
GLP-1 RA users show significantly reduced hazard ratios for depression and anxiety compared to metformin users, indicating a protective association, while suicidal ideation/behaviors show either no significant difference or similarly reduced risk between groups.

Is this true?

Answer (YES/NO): NO